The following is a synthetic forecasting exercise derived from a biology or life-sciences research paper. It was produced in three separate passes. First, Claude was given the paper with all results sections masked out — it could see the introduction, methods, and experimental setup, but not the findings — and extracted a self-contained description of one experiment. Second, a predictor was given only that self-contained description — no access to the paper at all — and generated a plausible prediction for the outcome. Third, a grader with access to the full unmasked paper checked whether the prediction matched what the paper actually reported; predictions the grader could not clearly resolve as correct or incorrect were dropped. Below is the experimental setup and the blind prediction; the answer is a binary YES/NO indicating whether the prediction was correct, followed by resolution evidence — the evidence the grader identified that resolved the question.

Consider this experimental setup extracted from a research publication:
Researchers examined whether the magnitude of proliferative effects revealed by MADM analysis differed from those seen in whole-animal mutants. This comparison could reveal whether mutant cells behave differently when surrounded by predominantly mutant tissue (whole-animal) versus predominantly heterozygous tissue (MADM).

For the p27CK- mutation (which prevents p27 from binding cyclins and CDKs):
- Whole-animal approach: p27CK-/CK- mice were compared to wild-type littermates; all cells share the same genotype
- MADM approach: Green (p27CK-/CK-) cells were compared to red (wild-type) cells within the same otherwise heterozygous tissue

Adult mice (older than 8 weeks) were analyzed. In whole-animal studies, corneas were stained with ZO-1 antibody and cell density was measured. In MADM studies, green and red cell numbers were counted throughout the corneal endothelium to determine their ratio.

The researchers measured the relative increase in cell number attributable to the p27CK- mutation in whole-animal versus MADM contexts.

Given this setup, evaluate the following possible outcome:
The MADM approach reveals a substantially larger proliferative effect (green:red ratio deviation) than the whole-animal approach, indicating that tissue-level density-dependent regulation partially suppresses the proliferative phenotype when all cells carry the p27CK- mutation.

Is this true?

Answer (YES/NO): YES